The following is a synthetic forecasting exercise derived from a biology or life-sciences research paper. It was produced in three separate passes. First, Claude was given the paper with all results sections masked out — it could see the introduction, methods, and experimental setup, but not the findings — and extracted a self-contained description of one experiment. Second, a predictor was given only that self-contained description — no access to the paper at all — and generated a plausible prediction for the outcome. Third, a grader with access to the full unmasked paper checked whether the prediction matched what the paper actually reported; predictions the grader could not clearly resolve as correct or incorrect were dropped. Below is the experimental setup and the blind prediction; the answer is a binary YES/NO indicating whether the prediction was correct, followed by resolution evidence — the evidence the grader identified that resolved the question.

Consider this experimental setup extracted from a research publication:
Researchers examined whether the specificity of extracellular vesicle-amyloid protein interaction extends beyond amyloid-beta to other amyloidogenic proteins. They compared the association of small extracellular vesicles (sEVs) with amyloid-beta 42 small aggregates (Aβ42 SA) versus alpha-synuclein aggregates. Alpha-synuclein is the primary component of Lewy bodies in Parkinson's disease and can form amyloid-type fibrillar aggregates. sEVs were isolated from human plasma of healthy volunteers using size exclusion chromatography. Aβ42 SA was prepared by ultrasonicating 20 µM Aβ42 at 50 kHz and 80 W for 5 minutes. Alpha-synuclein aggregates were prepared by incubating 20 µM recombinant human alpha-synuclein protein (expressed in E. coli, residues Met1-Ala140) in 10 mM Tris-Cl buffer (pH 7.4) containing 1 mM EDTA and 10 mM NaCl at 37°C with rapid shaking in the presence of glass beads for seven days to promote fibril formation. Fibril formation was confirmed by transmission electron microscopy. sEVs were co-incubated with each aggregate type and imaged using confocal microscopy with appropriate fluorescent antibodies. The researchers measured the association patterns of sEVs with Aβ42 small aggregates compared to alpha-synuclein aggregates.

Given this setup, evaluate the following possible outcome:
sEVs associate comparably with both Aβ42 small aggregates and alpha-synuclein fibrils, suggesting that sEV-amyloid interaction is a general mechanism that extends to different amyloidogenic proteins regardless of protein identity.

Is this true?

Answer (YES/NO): NO